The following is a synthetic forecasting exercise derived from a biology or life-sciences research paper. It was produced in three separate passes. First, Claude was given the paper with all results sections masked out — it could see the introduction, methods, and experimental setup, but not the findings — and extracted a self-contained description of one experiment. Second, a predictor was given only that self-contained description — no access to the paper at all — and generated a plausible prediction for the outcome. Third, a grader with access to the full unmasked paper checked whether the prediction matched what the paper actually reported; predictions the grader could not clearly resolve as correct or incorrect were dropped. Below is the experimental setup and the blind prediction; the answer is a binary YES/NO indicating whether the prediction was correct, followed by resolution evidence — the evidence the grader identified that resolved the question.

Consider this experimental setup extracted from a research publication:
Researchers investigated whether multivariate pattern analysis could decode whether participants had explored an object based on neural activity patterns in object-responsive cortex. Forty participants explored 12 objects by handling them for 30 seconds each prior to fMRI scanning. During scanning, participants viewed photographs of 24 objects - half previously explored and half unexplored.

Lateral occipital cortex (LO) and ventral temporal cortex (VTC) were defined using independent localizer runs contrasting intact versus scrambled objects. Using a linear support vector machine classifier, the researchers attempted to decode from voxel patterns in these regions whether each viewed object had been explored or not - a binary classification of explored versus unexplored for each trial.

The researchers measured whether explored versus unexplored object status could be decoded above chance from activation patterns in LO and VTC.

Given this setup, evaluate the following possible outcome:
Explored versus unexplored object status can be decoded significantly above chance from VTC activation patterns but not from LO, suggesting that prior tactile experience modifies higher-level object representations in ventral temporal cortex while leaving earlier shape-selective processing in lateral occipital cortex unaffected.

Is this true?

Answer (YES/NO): NO